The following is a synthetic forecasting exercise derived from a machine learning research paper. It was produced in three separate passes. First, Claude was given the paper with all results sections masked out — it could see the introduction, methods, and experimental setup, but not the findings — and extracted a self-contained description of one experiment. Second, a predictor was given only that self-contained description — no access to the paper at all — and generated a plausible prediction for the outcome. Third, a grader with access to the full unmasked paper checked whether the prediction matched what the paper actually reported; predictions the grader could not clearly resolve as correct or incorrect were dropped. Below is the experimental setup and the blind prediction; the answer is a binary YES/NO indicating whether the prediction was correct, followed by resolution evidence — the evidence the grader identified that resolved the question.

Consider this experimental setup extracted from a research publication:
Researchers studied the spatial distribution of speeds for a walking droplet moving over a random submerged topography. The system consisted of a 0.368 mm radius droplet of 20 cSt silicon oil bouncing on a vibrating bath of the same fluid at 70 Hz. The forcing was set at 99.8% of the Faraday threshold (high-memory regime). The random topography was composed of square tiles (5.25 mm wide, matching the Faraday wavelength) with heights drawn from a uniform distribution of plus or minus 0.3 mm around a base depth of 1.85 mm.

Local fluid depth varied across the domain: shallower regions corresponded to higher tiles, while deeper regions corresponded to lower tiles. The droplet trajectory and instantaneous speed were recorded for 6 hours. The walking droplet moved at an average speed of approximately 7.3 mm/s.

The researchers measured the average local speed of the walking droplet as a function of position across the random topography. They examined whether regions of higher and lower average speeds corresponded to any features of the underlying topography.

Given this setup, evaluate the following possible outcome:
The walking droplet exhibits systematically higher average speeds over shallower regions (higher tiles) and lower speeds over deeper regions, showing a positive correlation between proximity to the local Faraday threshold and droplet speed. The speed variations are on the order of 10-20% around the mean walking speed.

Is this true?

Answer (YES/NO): NO